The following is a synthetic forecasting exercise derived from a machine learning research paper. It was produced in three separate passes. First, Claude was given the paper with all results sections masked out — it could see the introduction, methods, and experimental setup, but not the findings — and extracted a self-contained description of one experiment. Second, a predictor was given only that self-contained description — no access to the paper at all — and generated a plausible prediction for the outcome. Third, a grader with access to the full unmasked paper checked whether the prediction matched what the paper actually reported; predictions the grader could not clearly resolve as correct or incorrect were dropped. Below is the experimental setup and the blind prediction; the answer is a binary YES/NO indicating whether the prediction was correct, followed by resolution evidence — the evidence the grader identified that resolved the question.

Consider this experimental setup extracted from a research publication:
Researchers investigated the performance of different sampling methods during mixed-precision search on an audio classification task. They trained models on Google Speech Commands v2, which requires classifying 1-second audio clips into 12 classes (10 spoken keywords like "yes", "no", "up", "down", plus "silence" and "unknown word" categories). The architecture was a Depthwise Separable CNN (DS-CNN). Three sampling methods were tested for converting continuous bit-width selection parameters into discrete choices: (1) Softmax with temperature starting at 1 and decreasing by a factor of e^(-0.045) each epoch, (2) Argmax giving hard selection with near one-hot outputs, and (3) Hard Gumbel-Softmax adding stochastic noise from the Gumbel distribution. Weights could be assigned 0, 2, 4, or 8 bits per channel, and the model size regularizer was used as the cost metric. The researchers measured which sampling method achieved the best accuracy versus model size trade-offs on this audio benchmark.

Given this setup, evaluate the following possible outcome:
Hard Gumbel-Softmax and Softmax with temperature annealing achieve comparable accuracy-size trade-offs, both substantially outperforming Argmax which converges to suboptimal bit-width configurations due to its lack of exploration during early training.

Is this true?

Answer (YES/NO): NO